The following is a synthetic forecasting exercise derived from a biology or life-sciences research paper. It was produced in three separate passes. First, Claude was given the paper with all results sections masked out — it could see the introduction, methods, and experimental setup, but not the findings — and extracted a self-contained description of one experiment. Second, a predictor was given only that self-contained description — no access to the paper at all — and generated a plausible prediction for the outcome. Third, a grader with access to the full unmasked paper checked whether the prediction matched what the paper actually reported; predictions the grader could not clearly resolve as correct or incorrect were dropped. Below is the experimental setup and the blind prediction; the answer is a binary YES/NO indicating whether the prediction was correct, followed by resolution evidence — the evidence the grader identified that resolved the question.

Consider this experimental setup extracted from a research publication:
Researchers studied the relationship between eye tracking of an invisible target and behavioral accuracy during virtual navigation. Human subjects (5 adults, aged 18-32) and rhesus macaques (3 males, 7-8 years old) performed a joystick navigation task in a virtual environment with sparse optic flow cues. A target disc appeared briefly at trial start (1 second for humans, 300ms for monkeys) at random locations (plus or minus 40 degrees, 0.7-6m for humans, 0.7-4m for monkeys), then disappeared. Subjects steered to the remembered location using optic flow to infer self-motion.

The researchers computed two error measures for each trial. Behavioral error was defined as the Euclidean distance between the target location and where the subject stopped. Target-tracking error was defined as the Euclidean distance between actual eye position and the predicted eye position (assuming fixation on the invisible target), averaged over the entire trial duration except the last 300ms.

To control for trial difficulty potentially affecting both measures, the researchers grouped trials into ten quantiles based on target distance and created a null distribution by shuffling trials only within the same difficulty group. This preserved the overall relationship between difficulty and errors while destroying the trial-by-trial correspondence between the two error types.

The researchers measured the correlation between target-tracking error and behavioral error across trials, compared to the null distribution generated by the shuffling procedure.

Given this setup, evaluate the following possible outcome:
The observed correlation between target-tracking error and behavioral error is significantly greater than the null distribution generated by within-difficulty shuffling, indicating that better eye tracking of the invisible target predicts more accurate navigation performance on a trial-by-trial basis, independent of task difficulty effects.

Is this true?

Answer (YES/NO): YES